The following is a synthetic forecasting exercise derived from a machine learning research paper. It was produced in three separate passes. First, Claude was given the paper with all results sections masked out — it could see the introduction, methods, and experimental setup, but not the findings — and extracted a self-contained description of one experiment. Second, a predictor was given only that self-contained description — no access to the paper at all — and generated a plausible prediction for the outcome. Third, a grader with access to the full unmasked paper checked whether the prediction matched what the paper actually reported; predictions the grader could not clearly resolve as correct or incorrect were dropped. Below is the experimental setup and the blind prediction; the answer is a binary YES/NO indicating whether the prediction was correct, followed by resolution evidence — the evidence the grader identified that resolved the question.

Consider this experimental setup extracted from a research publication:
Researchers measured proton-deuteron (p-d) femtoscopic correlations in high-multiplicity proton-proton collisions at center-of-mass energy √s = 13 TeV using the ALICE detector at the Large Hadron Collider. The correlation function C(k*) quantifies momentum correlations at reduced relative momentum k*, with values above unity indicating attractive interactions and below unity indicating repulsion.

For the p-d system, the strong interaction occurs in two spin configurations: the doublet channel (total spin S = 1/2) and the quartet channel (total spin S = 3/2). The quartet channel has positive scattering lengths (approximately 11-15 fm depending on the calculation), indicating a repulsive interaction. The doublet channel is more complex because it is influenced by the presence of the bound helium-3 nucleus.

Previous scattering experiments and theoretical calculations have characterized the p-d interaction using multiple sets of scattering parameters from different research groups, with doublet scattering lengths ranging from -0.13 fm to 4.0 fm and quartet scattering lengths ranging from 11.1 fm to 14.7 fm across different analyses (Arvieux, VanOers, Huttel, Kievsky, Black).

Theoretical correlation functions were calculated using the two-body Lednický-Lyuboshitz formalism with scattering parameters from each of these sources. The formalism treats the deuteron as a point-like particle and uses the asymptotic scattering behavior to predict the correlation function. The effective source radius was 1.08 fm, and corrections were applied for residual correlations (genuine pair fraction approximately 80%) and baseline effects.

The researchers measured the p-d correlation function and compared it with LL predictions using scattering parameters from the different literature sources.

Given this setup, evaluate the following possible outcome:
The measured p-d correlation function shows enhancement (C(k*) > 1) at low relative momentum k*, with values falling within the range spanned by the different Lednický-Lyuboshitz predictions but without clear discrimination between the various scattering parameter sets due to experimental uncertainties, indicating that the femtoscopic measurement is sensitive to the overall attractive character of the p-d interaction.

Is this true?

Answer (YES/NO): NO